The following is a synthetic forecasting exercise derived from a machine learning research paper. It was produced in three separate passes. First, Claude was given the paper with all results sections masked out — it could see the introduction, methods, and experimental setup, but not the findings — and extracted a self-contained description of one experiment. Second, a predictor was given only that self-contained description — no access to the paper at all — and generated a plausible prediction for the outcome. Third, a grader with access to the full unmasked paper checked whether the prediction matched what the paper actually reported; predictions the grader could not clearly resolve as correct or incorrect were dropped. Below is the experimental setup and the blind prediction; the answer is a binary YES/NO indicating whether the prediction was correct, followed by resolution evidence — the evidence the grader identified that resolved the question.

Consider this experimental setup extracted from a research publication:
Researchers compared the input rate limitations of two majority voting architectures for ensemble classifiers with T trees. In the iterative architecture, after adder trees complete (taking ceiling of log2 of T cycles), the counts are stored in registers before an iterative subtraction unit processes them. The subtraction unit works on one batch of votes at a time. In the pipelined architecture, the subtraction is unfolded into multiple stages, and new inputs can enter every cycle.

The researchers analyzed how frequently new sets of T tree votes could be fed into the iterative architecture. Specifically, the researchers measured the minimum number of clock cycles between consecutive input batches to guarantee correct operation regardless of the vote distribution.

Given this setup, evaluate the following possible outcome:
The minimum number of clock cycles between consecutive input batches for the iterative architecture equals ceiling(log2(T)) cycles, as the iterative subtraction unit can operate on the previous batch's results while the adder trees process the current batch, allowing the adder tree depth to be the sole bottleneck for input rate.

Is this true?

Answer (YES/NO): NO